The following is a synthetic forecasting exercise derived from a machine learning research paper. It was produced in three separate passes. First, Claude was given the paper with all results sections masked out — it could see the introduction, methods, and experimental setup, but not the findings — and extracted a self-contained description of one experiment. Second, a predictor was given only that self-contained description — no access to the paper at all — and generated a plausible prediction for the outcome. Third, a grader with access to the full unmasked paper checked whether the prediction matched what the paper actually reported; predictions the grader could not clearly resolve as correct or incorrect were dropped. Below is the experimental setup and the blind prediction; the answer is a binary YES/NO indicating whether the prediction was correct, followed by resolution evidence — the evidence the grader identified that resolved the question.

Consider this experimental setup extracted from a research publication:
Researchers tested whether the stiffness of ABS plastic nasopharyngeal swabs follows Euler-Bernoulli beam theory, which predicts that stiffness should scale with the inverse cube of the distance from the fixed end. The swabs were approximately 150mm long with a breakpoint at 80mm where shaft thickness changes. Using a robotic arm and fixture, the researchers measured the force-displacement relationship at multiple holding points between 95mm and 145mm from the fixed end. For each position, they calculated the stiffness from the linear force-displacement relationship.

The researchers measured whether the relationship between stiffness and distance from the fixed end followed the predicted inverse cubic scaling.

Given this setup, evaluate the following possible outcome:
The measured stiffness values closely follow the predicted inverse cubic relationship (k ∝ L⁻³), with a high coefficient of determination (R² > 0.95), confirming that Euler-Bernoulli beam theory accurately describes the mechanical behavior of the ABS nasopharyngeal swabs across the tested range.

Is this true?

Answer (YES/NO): NO